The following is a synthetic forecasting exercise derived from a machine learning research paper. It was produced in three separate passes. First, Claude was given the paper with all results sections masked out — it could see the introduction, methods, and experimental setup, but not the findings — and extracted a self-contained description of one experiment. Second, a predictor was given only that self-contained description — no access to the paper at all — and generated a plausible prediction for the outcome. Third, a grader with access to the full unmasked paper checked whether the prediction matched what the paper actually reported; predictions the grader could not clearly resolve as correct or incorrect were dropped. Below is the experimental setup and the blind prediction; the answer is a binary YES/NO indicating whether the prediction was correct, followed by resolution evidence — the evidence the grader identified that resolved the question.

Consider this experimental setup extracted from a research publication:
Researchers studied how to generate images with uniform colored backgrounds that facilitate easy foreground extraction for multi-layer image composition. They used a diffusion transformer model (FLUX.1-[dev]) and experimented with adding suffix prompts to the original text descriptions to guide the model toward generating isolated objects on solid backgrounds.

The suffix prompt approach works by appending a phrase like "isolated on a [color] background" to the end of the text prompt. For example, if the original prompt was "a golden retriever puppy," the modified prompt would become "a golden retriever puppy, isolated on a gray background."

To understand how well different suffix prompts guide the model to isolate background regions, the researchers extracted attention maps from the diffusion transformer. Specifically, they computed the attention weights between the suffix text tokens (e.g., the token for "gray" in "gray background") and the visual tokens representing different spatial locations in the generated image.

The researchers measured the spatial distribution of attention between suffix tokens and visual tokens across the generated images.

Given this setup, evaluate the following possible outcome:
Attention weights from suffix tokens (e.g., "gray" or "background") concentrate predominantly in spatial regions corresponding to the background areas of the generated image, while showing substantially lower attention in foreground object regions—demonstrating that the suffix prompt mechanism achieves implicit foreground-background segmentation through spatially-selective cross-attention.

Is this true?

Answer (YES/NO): YES